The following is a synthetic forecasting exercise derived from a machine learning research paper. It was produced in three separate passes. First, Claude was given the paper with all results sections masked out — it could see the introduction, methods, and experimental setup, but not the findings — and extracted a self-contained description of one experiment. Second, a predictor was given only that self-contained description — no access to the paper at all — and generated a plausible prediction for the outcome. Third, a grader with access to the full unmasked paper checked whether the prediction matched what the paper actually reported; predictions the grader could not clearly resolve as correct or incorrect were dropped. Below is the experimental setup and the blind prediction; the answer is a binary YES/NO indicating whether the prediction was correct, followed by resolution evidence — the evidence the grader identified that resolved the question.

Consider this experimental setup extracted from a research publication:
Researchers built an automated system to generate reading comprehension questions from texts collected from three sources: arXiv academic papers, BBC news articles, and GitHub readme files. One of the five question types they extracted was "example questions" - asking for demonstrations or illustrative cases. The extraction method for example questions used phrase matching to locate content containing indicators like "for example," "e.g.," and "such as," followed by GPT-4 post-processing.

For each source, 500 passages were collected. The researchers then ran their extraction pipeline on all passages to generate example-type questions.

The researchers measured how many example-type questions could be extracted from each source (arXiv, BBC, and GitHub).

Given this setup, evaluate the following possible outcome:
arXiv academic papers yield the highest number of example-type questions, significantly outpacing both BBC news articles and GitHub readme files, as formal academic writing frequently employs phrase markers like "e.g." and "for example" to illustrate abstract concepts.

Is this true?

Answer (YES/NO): YES